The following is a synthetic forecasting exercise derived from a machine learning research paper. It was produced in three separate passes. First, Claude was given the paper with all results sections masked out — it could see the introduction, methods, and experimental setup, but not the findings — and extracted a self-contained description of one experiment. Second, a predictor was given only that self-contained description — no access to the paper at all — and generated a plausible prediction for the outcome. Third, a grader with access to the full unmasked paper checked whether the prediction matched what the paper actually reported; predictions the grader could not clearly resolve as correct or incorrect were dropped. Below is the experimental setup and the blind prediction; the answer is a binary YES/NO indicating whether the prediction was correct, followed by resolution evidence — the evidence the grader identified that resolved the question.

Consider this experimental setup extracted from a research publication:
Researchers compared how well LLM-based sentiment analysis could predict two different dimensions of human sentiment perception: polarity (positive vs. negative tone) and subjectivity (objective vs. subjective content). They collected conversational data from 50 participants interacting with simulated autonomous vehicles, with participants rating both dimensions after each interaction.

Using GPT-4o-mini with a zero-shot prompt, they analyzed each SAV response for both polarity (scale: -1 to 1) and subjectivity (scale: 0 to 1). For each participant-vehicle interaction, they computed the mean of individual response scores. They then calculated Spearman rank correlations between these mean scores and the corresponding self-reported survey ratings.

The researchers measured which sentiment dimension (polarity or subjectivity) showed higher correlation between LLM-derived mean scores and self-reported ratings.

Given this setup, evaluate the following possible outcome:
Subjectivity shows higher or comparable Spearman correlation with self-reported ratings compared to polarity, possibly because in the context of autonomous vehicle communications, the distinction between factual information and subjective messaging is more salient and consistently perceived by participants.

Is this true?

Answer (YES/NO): YES